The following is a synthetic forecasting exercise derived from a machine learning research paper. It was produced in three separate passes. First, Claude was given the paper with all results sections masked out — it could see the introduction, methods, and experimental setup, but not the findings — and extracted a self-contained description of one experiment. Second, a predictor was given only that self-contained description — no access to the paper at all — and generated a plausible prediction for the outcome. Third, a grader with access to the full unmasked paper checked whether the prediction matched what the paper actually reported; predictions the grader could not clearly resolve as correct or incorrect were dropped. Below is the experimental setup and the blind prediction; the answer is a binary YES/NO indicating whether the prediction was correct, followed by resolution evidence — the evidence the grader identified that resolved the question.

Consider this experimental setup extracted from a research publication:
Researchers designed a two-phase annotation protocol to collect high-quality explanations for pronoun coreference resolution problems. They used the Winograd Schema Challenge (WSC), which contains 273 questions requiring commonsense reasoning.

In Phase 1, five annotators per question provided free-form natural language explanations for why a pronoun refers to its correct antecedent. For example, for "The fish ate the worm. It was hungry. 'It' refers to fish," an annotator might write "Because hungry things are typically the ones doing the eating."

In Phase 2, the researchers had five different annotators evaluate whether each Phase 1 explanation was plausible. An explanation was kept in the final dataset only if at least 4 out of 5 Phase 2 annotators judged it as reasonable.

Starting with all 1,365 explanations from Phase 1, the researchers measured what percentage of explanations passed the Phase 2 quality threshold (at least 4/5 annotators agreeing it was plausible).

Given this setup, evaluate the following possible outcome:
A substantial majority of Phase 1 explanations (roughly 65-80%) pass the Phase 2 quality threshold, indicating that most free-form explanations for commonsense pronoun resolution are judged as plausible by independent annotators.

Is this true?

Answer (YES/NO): YES